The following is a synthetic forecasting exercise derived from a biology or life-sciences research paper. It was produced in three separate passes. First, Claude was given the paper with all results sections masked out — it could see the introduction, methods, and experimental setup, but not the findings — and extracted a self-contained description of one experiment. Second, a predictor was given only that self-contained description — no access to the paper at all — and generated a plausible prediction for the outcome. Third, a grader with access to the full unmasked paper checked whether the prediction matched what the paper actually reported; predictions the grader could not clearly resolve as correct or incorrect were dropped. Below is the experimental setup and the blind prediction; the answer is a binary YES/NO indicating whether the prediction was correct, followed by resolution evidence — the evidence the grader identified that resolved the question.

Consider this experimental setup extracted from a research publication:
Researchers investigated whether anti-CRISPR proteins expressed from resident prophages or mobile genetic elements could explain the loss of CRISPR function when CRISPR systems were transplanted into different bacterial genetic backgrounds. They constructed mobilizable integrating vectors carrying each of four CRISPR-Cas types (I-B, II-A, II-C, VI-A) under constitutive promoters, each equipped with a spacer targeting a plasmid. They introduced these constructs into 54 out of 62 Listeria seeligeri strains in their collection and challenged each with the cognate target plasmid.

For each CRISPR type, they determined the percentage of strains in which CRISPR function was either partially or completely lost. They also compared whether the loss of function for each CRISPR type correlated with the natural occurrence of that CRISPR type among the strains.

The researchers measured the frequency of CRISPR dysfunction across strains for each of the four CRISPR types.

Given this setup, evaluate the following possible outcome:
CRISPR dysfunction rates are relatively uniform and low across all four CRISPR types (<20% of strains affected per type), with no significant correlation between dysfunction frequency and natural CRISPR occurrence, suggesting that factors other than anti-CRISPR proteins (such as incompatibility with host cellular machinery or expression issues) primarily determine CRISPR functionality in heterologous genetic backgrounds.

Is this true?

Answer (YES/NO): NO